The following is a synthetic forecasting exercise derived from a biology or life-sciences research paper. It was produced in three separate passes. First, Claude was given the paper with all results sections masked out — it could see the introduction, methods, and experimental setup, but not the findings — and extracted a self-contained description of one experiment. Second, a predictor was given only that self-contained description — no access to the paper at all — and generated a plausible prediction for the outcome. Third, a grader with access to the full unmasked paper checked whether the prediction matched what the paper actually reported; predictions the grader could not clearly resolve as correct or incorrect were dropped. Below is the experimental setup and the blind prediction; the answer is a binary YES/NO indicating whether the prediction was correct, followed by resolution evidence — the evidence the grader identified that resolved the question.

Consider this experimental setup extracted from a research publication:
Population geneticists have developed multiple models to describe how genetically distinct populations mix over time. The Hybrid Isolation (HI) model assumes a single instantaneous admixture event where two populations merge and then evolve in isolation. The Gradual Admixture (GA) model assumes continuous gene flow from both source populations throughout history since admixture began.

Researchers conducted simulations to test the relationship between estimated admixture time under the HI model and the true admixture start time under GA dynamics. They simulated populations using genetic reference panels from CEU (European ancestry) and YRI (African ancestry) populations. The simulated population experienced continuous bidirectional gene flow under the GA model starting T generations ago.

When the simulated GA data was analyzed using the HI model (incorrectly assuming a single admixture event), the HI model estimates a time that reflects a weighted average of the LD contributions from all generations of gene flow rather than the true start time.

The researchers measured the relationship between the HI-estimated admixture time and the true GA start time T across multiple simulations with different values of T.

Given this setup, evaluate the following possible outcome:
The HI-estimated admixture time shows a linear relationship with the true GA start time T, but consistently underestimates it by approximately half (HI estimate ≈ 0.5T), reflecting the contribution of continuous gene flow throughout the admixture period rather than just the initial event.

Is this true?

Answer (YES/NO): YES